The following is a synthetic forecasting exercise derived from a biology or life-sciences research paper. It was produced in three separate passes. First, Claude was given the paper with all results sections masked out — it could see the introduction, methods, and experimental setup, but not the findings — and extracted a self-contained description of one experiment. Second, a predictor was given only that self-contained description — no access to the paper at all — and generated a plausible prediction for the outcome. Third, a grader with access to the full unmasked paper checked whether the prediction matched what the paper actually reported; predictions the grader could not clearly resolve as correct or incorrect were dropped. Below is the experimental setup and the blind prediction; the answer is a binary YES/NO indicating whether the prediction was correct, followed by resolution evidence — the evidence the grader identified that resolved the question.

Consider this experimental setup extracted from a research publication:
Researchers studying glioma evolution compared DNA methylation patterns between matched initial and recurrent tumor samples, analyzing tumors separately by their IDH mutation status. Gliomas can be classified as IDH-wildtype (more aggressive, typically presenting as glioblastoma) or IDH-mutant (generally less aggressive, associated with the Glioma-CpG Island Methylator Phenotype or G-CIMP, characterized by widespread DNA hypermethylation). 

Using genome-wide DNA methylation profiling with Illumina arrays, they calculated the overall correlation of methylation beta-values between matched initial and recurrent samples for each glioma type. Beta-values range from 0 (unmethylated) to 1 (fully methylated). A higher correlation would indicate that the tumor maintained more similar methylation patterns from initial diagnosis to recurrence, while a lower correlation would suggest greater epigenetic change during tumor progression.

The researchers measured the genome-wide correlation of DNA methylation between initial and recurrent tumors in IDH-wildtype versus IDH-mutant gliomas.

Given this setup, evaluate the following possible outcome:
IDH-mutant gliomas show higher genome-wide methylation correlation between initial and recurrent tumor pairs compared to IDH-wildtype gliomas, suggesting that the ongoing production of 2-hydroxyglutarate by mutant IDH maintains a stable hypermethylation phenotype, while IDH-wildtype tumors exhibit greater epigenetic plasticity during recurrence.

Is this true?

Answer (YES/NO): NO